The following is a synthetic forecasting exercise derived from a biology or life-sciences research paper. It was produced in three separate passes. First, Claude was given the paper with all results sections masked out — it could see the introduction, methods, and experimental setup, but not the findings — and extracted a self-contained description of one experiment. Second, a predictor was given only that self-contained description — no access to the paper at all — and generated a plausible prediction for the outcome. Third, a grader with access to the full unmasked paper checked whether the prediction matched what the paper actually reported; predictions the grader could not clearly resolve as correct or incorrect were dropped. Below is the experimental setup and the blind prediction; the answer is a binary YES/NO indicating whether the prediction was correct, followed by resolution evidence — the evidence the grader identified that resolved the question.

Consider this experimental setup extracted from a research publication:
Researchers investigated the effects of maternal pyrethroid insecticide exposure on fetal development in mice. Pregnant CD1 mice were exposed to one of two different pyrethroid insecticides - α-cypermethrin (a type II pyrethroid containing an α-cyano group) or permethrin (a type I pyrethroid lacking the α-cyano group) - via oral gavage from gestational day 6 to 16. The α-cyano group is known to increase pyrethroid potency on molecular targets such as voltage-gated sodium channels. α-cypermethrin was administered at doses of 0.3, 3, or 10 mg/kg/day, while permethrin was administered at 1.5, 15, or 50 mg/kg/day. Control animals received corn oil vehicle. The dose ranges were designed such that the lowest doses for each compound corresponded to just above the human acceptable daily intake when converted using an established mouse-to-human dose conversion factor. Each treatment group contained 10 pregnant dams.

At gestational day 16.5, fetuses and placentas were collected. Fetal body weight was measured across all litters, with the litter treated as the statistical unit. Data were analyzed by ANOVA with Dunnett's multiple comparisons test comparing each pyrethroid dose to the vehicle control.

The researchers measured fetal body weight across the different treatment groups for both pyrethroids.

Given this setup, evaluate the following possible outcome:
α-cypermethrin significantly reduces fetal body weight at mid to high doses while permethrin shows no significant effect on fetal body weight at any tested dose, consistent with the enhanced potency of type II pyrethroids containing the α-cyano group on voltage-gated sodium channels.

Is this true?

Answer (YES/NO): NO